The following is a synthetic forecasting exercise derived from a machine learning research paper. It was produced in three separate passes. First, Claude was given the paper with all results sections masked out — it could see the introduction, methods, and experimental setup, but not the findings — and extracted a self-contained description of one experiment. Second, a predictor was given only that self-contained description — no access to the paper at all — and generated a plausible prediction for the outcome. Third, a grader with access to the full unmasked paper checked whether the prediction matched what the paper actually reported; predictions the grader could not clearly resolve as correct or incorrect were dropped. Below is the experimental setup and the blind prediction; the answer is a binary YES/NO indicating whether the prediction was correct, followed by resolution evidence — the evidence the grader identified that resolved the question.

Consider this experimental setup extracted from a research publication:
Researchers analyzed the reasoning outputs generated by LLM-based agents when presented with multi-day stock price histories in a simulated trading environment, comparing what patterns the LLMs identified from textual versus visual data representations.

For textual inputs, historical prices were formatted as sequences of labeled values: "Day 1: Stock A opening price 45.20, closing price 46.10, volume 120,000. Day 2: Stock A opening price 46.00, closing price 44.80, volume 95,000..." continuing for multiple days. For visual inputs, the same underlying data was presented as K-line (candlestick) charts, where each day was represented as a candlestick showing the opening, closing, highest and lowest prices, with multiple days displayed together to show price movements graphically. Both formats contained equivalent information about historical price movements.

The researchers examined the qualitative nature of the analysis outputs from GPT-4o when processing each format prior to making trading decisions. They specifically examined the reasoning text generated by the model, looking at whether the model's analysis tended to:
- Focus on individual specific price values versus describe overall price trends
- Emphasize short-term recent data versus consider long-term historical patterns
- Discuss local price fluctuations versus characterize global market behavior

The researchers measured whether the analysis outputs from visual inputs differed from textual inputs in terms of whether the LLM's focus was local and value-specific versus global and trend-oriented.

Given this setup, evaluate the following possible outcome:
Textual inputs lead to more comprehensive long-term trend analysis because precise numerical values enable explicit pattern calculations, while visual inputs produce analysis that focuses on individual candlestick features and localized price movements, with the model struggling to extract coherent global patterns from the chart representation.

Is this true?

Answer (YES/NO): NO